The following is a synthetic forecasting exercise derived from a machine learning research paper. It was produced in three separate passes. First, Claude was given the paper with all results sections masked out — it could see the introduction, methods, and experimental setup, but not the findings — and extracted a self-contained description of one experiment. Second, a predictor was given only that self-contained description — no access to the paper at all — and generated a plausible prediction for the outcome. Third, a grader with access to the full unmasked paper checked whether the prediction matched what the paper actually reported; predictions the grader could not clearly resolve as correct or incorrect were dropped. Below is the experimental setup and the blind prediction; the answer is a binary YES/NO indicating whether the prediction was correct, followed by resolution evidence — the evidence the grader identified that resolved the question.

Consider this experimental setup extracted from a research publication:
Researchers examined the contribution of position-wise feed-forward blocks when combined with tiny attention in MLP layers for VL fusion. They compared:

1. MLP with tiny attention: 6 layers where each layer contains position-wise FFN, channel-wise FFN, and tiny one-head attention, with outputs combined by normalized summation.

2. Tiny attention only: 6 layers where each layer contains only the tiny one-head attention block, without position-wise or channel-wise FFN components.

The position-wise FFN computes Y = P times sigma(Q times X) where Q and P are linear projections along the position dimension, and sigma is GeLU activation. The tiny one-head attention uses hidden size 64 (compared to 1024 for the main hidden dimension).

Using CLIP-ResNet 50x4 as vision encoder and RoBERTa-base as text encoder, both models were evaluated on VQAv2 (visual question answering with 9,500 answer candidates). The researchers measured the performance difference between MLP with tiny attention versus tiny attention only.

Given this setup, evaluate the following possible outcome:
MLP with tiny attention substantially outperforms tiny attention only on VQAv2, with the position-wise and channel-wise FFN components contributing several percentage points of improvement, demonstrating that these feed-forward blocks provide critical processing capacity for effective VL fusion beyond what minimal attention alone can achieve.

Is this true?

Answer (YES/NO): NO